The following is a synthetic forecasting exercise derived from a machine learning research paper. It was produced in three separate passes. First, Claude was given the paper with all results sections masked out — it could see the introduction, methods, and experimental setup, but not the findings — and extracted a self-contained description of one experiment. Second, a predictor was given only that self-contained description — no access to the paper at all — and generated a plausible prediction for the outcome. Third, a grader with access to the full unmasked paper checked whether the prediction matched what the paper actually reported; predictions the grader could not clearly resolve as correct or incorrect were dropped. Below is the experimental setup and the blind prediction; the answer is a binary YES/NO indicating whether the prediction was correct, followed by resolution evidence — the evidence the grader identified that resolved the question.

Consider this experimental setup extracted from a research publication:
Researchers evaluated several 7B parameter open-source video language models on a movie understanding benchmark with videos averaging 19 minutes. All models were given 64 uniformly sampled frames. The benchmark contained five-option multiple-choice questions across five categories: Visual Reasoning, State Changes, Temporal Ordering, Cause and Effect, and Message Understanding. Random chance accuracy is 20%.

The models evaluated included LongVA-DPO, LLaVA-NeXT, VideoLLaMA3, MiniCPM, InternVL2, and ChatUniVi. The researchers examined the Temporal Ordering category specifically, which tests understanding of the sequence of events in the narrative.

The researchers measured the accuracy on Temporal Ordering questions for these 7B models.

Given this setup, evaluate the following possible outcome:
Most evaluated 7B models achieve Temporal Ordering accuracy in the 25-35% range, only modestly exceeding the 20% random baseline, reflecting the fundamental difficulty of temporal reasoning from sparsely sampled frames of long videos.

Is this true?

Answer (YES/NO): NO